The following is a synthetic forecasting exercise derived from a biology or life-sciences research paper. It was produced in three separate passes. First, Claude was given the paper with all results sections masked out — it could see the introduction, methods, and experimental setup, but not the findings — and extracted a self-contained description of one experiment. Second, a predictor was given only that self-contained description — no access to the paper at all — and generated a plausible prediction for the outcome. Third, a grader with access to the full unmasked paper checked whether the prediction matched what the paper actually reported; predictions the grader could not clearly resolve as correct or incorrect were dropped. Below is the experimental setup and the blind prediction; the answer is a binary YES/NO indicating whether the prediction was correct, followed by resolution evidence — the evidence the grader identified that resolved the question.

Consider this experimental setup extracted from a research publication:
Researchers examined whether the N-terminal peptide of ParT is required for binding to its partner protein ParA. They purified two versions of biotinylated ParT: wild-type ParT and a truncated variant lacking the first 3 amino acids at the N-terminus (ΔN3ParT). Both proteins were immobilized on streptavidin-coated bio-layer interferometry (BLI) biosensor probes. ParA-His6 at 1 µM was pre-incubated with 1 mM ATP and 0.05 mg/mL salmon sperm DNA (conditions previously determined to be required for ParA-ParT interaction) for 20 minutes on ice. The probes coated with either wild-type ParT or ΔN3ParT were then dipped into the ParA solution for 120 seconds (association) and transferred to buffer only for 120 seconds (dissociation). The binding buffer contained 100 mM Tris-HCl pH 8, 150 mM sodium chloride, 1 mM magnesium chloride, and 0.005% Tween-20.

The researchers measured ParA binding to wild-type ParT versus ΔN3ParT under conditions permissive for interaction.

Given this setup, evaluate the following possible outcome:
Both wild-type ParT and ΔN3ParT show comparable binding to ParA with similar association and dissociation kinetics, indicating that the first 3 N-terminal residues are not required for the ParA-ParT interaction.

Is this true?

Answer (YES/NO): NO